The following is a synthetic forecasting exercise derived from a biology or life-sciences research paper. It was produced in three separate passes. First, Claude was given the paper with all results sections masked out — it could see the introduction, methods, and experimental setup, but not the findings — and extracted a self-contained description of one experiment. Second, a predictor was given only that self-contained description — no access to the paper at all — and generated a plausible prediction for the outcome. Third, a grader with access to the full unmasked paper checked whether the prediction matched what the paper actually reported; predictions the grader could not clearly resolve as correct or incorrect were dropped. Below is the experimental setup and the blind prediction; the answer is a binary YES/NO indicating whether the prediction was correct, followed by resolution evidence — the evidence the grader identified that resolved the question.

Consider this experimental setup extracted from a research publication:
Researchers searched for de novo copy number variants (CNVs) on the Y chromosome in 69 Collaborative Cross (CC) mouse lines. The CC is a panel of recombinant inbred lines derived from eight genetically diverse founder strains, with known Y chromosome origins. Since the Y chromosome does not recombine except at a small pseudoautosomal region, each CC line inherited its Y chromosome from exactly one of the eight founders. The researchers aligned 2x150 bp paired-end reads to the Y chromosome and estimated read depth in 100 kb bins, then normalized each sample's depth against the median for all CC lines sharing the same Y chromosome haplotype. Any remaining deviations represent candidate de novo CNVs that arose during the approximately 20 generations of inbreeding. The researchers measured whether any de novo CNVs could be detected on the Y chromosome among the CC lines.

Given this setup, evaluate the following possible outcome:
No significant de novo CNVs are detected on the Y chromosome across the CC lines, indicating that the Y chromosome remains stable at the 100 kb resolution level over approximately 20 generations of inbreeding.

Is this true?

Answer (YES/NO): NO